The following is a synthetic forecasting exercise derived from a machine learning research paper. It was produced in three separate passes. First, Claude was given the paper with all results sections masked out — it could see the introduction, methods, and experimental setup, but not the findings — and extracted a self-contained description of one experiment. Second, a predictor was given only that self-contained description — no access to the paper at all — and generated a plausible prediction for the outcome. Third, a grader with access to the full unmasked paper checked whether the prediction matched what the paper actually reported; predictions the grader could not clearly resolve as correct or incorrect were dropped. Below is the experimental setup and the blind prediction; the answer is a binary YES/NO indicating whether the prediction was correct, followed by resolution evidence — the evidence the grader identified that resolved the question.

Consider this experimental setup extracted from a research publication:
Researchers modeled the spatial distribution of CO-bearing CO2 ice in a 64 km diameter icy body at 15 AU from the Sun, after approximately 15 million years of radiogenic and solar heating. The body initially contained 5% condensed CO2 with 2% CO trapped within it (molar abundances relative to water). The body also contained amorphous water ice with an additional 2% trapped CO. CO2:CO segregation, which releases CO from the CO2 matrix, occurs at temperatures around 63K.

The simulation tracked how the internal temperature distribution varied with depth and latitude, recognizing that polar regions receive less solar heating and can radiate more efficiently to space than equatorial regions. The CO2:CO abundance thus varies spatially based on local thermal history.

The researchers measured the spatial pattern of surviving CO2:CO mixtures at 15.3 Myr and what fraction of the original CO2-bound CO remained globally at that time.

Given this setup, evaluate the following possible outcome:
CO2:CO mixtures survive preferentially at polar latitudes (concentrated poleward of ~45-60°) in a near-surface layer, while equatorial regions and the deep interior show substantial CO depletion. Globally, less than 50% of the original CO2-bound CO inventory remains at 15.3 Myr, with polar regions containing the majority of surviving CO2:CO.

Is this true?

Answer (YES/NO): YES